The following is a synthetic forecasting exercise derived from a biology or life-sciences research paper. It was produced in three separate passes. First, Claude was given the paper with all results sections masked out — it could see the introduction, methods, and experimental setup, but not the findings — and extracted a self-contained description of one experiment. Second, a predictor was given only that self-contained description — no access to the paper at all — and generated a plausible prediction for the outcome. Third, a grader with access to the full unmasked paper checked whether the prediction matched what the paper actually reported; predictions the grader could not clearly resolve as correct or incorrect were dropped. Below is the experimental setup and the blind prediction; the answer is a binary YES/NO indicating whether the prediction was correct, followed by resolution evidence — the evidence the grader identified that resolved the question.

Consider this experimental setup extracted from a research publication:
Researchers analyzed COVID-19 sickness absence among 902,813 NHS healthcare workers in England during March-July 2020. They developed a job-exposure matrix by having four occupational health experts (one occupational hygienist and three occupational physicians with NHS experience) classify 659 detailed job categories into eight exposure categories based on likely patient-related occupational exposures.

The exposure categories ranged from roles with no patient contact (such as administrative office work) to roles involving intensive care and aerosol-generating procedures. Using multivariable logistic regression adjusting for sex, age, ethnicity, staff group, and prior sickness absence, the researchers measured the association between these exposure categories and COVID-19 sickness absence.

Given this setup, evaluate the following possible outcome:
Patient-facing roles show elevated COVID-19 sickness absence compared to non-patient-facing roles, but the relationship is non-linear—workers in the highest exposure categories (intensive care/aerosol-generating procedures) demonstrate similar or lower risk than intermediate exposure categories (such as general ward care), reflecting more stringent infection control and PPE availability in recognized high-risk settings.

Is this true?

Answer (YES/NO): NO